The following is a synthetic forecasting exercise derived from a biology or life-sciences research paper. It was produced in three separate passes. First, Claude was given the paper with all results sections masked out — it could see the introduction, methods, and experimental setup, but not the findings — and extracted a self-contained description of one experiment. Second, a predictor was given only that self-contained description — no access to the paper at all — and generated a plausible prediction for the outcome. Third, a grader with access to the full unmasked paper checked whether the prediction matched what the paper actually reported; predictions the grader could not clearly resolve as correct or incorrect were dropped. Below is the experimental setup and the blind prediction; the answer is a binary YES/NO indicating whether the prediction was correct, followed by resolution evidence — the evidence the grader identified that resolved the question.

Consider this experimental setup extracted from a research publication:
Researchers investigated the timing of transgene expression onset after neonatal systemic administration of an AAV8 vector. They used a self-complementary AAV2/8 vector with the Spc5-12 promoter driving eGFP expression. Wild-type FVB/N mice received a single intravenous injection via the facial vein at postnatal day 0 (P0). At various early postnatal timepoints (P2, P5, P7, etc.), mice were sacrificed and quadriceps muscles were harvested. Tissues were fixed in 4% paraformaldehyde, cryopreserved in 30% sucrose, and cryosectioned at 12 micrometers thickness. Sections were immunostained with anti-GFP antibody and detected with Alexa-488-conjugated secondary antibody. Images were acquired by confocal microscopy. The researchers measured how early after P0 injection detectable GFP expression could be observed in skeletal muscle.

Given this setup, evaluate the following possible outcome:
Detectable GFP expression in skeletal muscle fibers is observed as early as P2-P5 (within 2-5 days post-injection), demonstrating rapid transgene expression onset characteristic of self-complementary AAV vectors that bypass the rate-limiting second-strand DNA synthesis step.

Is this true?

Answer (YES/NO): YES